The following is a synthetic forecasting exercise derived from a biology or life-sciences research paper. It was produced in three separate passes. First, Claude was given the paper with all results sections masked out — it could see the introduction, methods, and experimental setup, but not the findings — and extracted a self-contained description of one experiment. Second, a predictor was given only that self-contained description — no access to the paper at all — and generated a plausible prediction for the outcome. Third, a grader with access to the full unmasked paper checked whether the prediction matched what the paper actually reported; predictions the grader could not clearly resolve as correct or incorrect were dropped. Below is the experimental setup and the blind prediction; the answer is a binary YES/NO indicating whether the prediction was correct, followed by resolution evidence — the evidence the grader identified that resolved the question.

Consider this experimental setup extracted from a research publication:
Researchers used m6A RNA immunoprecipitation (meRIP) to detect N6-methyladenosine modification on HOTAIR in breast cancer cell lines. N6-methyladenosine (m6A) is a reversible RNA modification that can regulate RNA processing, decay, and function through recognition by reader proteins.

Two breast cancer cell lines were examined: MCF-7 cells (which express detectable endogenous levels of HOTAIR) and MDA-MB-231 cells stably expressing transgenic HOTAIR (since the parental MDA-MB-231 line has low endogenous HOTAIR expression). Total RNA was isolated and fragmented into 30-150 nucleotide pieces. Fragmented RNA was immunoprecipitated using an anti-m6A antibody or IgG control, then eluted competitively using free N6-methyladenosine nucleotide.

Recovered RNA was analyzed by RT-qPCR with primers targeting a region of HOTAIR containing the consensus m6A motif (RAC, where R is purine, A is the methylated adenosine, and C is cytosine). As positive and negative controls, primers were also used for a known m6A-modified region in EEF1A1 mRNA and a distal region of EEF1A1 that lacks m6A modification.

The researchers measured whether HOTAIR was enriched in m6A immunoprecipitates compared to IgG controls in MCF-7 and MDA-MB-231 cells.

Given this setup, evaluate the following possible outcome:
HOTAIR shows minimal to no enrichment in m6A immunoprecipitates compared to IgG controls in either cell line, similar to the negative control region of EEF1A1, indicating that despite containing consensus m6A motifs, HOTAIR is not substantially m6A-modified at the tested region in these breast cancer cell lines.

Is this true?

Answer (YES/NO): NO